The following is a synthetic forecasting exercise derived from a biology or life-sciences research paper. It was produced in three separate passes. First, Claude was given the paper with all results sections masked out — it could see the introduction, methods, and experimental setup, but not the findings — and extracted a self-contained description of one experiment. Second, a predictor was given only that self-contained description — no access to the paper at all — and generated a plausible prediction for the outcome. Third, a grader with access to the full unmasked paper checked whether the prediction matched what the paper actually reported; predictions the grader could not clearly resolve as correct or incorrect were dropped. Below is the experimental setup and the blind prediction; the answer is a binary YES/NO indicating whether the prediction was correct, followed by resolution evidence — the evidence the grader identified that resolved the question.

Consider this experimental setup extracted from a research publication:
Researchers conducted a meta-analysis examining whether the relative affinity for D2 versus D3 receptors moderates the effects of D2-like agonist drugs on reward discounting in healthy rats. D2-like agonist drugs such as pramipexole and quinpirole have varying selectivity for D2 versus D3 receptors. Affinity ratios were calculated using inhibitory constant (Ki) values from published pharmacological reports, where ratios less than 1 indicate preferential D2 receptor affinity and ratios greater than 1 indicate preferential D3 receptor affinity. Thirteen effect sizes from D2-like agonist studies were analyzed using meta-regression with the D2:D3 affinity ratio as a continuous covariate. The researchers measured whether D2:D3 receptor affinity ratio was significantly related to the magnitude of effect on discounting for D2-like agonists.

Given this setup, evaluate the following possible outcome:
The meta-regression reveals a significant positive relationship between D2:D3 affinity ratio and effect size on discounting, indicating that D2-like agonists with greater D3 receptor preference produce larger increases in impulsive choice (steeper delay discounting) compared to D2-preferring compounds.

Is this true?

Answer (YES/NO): NO